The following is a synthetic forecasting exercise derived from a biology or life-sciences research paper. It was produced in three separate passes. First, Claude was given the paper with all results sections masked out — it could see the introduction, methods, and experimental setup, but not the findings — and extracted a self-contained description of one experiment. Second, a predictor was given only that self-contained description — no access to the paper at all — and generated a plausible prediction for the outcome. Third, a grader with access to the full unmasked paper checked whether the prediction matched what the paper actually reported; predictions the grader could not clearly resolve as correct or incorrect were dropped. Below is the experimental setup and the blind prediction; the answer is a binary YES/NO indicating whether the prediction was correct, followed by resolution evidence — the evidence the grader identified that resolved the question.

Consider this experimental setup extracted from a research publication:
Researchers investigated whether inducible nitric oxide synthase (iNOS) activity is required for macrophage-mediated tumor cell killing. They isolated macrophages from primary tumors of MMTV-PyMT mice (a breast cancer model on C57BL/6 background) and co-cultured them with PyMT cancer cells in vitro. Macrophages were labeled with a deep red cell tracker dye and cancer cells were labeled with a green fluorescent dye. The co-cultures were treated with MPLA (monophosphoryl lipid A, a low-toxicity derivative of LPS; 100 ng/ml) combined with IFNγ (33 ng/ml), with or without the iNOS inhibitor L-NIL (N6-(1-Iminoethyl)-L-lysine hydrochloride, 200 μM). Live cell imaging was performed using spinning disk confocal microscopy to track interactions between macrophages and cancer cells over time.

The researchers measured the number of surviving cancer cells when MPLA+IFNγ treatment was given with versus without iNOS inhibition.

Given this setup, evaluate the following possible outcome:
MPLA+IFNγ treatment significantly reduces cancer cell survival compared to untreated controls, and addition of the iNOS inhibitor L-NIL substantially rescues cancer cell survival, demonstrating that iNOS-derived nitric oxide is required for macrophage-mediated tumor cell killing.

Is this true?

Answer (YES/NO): YES